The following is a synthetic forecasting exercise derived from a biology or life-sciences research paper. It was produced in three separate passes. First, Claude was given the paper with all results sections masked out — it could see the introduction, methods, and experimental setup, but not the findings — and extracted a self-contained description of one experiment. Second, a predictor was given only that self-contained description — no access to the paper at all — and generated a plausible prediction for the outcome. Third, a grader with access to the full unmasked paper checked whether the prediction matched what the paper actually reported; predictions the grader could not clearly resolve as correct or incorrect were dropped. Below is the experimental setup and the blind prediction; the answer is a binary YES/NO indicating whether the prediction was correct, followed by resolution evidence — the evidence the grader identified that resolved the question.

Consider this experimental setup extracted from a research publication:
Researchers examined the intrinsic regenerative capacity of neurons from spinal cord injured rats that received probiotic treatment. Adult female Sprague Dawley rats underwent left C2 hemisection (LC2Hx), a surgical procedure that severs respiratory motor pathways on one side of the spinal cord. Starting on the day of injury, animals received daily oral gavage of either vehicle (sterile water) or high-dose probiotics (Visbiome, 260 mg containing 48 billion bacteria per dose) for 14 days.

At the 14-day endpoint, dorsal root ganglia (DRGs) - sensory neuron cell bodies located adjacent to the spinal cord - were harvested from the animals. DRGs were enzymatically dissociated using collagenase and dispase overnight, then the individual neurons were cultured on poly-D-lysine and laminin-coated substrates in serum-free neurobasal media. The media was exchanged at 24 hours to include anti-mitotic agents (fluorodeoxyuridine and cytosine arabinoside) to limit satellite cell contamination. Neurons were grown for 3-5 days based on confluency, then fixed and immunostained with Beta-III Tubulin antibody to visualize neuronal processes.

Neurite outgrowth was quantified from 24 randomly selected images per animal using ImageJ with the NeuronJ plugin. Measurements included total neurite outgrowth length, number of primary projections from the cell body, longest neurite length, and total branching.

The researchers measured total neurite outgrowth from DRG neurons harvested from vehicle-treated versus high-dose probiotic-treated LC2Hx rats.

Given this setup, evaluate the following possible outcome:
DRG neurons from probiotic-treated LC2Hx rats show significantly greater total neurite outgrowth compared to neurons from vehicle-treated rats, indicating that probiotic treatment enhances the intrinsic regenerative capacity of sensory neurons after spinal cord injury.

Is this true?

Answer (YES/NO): NO